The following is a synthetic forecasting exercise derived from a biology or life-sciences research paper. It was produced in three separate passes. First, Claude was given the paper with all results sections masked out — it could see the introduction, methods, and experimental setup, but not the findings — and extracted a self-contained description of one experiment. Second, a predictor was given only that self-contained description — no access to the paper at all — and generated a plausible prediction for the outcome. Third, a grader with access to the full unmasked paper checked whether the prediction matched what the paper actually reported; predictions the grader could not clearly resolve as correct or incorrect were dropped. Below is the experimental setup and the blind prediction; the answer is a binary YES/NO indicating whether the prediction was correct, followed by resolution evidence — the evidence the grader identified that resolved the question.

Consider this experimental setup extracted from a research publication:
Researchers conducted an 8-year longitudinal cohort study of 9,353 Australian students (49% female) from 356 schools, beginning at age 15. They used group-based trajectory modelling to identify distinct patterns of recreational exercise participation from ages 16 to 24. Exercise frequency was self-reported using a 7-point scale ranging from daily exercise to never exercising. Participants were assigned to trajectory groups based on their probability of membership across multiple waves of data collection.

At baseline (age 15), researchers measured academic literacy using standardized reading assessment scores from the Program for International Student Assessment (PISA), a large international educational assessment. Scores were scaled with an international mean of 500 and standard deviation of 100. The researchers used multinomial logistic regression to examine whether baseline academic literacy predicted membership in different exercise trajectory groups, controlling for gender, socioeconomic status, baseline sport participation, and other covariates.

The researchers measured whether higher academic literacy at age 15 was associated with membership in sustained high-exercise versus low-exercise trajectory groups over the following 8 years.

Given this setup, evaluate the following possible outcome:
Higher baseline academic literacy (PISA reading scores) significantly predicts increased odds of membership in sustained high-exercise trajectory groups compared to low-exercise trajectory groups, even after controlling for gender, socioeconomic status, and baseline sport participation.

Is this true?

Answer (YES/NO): NO